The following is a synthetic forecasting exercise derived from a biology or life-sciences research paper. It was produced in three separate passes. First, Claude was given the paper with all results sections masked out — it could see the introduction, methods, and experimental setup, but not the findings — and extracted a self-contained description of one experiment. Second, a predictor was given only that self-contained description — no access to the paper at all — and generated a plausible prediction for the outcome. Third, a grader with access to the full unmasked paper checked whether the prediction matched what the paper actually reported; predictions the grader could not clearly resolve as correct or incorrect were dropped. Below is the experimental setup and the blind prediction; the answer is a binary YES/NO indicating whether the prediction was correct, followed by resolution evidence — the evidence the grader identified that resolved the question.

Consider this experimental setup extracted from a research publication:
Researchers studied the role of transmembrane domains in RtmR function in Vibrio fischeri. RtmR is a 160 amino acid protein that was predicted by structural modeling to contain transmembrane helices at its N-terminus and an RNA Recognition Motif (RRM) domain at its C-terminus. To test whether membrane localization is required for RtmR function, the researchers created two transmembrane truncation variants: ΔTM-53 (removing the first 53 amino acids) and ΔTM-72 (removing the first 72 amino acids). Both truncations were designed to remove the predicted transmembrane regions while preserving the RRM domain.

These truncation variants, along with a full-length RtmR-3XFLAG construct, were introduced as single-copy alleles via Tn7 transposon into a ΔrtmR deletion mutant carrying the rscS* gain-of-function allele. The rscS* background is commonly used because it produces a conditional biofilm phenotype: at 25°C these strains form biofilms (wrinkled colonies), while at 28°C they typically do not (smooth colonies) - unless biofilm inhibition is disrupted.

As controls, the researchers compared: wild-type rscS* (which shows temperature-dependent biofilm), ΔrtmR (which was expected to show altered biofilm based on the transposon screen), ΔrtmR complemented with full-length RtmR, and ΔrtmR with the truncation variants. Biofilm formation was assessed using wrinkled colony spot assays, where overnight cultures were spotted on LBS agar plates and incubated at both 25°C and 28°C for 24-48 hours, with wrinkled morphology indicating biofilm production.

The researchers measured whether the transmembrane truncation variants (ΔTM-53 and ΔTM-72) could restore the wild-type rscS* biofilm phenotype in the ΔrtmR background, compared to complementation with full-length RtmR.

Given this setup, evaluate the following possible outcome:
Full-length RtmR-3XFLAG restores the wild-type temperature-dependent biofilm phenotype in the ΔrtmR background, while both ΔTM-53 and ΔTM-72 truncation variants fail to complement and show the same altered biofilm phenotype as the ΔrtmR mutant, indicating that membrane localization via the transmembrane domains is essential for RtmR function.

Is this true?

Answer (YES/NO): NO